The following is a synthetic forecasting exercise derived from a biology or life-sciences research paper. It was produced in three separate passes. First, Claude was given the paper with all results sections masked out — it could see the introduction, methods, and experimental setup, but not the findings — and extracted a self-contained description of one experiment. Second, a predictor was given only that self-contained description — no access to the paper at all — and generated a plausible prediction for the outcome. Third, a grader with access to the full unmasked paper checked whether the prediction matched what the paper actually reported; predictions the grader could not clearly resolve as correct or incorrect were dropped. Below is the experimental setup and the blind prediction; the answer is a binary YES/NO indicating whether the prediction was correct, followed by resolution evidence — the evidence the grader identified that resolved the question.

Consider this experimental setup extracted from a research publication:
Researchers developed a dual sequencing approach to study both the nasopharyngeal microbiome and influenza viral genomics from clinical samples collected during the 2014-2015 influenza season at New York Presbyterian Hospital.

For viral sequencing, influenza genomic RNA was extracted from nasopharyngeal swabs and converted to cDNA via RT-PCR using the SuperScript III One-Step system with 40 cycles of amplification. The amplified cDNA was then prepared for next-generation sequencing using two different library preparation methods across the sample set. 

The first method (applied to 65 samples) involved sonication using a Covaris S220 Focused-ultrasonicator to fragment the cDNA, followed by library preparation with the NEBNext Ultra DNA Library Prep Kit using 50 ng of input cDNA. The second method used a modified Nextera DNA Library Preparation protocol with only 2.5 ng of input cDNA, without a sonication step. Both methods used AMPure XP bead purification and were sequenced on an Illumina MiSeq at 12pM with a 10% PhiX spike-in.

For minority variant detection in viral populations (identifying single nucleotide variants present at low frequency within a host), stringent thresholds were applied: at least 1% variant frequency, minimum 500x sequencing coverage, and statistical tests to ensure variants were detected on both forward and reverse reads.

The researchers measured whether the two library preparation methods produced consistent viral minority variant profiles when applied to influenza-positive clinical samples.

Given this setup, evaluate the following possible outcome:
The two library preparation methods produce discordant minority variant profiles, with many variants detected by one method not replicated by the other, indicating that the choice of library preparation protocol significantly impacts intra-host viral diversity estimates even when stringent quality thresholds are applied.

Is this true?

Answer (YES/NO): NO